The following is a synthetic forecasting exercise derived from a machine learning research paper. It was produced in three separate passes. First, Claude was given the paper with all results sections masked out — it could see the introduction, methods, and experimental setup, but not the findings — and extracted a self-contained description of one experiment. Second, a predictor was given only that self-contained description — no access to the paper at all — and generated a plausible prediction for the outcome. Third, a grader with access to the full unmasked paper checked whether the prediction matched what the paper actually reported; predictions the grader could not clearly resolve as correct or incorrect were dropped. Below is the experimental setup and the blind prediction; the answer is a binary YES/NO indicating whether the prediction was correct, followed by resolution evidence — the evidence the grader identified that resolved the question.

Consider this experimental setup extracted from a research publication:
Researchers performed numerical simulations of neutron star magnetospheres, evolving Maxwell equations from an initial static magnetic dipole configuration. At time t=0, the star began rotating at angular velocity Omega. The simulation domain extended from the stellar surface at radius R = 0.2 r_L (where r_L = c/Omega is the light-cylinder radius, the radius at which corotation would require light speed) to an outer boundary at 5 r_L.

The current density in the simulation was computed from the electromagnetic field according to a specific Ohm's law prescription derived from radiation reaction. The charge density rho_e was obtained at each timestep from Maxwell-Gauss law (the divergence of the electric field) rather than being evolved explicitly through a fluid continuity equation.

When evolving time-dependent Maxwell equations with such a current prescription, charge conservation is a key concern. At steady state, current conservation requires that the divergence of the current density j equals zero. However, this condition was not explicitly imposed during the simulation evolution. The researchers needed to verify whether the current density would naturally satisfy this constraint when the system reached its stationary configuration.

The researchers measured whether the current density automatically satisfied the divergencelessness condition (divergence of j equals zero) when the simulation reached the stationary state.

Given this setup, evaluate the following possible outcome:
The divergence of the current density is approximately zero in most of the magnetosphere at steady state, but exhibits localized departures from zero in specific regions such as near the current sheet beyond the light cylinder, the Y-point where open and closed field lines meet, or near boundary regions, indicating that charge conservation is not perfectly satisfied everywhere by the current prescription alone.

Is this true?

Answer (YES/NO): NO